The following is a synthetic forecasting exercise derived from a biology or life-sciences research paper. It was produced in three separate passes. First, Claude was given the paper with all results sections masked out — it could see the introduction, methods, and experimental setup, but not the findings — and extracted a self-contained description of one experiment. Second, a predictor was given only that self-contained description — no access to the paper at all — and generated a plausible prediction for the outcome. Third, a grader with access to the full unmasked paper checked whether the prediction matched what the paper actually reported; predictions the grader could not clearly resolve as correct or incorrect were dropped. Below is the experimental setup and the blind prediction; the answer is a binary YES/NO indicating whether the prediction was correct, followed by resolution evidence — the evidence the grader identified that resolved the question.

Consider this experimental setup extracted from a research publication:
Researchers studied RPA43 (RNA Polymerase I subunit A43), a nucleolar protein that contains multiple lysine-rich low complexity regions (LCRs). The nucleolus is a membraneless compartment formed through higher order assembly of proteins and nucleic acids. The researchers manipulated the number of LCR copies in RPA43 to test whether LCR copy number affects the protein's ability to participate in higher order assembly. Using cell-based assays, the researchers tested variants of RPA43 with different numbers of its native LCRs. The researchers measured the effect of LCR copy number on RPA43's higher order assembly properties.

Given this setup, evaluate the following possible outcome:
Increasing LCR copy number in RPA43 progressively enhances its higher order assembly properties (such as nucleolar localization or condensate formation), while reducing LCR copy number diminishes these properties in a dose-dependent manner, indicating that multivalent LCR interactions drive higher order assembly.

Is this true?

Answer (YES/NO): NO